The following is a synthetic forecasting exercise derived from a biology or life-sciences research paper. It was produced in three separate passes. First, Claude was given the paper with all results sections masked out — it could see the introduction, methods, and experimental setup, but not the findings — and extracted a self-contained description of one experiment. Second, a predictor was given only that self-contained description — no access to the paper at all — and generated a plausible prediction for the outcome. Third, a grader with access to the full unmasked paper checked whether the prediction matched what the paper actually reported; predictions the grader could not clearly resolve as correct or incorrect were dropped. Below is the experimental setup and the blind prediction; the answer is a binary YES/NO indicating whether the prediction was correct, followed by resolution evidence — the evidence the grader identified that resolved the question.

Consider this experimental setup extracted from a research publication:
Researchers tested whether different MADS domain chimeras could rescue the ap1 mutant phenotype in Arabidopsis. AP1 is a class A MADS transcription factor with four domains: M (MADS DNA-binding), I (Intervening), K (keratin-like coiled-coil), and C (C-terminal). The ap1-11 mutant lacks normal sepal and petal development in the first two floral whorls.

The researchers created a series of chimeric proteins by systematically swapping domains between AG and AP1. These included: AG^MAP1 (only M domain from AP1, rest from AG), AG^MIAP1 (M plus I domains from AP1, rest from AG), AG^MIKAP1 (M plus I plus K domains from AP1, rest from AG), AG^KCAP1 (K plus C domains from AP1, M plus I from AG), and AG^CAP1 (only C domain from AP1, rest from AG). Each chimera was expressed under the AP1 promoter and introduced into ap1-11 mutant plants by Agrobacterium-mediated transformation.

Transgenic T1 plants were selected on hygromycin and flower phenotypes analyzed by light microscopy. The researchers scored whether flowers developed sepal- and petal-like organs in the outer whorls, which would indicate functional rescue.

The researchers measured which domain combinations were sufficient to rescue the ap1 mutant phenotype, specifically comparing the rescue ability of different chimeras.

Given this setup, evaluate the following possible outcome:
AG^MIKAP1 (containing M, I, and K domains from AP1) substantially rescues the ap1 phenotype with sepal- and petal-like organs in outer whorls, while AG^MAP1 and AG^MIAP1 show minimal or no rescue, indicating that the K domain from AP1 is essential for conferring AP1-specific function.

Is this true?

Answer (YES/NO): NO